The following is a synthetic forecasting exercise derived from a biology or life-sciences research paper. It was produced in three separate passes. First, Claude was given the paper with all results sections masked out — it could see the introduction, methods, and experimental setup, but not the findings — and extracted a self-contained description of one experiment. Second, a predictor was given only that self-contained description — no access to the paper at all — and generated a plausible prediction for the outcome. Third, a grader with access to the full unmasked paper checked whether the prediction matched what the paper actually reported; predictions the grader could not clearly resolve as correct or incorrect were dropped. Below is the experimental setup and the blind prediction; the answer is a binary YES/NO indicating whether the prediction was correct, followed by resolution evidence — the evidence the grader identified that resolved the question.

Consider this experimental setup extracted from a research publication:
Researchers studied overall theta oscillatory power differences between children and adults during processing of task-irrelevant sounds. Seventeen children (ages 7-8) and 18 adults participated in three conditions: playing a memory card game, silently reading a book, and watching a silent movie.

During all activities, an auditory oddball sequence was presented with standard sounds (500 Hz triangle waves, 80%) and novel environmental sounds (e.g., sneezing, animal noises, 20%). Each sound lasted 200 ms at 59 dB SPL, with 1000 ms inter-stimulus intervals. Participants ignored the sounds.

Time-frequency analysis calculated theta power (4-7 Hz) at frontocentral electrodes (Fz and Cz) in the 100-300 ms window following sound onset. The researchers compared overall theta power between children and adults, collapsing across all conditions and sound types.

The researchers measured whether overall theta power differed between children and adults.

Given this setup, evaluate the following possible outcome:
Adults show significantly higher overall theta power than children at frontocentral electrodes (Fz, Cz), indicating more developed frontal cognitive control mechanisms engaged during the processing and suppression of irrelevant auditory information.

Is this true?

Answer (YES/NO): YES